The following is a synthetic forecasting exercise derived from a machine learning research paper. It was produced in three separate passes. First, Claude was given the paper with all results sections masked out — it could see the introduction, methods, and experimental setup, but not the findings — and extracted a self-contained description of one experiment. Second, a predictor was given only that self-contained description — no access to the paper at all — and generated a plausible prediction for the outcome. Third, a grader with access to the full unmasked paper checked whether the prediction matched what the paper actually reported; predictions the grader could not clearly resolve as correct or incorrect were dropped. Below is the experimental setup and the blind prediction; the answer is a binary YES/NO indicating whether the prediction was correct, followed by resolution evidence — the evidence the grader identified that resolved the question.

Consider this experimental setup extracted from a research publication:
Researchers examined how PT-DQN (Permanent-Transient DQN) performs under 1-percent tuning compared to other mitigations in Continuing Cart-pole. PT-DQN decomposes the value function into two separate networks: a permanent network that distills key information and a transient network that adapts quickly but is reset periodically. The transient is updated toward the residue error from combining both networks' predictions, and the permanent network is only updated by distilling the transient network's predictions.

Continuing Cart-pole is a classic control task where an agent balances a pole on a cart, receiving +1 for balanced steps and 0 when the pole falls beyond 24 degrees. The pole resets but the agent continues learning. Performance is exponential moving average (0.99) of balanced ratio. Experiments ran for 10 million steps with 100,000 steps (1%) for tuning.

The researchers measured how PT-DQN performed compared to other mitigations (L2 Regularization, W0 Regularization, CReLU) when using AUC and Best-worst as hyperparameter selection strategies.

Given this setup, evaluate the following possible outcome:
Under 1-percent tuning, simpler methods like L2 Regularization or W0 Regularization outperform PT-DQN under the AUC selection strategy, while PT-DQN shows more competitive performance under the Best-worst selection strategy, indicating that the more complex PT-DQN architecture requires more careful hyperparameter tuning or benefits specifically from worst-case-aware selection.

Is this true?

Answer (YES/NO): NO